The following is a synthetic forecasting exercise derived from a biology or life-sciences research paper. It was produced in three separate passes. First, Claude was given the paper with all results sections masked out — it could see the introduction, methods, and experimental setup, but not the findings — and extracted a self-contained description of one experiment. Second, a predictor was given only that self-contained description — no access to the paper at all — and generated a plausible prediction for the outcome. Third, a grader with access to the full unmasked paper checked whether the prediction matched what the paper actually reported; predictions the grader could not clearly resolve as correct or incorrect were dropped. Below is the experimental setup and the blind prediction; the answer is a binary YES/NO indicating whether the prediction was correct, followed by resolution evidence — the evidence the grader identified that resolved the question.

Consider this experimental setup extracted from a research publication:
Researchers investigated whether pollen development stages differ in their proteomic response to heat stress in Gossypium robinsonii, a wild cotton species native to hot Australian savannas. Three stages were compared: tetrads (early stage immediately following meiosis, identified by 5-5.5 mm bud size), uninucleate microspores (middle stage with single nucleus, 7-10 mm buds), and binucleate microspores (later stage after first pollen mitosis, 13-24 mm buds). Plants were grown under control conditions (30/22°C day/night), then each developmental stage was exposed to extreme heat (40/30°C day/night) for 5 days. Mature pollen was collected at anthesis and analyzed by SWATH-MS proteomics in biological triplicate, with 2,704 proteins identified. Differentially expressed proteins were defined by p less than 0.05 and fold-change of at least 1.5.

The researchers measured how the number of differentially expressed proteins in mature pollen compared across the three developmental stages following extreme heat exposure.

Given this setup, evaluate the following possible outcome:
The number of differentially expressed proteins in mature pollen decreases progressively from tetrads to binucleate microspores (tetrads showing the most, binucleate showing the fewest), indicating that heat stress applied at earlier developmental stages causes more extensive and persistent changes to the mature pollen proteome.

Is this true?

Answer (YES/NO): YES